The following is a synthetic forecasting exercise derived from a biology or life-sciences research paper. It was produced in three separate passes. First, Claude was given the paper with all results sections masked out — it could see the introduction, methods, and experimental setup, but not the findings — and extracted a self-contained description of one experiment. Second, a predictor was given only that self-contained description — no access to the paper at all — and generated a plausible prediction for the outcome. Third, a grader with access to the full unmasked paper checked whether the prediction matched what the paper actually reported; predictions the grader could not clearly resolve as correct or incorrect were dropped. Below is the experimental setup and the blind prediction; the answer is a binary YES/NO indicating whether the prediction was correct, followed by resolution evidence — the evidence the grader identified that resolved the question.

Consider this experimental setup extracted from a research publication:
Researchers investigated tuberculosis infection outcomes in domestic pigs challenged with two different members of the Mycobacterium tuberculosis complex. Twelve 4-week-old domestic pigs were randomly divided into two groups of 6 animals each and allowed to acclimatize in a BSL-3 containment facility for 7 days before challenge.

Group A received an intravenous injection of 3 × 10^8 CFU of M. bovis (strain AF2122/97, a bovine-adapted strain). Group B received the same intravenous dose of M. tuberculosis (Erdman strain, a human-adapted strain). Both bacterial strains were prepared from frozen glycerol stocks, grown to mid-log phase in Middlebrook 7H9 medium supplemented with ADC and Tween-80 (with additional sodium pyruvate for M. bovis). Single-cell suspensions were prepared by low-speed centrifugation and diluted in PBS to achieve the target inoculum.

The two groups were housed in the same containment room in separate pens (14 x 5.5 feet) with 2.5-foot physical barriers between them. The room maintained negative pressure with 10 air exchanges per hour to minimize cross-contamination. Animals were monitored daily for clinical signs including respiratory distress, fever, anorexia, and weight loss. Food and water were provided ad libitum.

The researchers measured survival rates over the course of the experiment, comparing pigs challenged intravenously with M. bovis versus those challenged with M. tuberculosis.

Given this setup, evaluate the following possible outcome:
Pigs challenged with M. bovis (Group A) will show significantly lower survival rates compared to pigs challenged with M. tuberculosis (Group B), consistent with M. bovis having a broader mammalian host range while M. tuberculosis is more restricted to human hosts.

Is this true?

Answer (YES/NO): YES